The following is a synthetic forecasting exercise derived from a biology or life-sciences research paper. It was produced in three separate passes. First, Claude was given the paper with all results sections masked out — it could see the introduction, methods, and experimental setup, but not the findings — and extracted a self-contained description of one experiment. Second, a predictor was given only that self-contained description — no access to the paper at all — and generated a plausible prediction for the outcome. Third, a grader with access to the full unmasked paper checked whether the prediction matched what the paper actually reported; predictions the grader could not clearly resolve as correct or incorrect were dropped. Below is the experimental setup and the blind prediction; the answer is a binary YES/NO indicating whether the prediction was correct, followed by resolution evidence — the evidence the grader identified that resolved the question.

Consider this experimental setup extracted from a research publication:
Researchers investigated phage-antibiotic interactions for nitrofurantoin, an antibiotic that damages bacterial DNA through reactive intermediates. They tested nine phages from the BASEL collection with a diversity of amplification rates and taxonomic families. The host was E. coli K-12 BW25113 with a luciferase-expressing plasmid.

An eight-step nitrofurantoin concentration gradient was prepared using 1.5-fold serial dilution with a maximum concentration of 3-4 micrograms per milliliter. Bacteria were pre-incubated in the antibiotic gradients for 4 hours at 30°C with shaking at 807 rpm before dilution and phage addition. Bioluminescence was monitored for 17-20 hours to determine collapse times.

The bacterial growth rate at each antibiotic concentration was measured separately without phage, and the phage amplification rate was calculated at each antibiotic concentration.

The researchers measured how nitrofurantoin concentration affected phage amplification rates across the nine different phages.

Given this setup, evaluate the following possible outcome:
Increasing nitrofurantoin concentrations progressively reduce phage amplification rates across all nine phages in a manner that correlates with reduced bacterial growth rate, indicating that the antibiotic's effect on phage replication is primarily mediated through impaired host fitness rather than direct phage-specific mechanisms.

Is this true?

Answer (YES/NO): NO